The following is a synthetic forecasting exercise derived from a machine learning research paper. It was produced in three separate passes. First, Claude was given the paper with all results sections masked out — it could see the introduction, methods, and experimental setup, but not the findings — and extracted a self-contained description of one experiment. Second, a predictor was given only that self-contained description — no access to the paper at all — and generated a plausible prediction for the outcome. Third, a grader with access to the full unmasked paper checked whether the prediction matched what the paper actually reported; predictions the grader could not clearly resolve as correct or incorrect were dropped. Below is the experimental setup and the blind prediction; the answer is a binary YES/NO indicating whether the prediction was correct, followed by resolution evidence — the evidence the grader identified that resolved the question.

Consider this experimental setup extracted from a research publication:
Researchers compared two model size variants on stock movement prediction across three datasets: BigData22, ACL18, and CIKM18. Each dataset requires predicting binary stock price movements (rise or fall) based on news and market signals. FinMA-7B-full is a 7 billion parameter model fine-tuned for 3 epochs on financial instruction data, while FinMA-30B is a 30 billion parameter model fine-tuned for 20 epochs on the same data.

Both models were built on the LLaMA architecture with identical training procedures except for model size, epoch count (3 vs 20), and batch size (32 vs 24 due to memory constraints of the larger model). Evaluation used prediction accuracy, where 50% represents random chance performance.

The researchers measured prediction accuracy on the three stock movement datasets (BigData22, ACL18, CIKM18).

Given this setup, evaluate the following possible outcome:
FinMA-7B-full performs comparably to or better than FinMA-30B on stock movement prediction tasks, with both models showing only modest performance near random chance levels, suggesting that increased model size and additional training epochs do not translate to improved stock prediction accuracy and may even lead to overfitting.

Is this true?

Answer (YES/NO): YES